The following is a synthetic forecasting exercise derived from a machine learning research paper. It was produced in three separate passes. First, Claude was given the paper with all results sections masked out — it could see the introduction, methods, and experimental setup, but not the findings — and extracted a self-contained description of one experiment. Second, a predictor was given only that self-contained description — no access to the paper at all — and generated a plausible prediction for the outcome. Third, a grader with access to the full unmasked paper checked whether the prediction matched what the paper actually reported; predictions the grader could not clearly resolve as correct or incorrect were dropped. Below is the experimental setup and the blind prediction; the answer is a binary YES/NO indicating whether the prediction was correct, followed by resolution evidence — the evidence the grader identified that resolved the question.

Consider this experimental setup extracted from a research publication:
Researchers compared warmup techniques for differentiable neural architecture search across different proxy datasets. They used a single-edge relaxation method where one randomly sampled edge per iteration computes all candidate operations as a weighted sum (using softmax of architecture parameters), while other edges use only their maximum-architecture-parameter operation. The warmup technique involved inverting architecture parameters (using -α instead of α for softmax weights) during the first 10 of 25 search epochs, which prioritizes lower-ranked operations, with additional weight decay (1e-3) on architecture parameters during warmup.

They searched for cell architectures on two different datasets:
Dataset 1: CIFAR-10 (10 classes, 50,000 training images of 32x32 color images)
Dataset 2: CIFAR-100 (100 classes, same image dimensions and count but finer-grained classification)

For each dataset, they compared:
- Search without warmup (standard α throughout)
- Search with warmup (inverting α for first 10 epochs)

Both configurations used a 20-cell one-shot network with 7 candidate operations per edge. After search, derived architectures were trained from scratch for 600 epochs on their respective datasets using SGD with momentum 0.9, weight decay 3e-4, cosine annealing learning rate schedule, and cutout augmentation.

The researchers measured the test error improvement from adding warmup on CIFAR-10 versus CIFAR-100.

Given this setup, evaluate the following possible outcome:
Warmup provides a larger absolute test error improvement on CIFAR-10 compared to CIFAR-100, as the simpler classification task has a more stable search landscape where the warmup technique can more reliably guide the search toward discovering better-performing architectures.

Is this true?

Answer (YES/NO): NO